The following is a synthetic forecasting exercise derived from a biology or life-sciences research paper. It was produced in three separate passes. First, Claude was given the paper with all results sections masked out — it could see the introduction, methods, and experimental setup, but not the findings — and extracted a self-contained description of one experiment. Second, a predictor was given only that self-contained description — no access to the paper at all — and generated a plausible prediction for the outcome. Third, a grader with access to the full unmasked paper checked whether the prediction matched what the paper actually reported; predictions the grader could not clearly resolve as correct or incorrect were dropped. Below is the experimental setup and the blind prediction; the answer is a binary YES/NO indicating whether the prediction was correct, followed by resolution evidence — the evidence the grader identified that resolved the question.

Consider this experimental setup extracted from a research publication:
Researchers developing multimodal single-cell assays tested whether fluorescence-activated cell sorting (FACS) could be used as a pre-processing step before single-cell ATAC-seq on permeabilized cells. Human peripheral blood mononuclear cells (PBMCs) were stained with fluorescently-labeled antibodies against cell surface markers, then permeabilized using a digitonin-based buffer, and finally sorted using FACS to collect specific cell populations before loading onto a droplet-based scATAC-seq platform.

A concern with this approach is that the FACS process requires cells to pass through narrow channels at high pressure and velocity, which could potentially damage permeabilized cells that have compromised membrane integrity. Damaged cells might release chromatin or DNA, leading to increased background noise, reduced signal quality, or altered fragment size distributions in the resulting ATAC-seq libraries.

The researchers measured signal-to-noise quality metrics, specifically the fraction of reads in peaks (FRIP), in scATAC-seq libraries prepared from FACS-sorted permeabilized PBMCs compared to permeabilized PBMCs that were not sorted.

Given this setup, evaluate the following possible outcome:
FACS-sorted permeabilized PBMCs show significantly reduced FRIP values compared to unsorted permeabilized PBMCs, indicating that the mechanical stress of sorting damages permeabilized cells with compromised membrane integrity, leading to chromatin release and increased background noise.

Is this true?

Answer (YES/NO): NO